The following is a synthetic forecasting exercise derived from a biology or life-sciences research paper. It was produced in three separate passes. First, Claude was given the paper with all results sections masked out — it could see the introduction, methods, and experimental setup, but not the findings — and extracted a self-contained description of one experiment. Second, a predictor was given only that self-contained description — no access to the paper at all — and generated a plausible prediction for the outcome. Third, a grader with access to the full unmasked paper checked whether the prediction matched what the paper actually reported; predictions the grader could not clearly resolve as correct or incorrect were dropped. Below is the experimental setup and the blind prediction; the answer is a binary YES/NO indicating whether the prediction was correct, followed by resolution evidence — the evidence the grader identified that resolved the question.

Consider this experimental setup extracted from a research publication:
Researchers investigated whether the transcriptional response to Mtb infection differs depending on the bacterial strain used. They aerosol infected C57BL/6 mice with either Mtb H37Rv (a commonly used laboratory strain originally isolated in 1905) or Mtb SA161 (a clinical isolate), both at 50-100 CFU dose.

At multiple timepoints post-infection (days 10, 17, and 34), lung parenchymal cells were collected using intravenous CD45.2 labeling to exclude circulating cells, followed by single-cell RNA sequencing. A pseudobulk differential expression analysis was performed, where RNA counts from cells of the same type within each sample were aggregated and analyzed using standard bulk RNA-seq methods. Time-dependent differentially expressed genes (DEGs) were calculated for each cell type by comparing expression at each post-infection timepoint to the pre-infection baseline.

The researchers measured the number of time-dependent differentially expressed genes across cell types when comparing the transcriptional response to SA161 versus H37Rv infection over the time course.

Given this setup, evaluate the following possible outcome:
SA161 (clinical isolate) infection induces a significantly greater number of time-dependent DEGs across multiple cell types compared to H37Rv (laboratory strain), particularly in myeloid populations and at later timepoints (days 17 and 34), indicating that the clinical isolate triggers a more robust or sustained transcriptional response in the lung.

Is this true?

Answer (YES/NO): NO